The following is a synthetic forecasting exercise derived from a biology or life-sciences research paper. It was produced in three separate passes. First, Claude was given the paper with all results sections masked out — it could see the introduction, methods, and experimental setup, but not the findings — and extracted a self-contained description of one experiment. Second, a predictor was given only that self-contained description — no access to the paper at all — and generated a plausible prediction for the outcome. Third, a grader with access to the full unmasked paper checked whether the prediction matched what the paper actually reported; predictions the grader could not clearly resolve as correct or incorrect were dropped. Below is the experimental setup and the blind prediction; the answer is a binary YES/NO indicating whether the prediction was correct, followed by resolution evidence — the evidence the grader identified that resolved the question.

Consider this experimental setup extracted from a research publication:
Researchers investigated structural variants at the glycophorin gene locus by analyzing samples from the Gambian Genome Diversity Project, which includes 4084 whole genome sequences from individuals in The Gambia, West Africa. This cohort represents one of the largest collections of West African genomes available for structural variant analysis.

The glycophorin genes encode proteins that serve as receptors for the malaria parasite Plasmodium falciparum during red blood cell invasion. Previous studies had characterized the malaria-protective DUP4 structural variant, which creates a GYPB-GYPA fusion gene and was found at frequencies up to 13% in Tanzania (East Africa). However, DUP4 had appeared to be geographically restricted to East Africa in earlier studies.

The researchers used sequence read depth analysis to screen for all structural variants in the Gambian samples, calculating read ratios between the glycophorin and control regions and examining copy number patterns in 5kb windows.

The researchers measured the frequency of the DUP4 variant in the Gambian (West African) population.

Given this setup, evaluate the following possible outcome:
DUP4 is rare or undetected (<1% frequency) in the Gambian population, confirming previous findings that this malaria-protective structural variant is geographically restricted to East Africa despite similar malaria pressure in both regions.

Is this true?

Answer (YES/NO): YES